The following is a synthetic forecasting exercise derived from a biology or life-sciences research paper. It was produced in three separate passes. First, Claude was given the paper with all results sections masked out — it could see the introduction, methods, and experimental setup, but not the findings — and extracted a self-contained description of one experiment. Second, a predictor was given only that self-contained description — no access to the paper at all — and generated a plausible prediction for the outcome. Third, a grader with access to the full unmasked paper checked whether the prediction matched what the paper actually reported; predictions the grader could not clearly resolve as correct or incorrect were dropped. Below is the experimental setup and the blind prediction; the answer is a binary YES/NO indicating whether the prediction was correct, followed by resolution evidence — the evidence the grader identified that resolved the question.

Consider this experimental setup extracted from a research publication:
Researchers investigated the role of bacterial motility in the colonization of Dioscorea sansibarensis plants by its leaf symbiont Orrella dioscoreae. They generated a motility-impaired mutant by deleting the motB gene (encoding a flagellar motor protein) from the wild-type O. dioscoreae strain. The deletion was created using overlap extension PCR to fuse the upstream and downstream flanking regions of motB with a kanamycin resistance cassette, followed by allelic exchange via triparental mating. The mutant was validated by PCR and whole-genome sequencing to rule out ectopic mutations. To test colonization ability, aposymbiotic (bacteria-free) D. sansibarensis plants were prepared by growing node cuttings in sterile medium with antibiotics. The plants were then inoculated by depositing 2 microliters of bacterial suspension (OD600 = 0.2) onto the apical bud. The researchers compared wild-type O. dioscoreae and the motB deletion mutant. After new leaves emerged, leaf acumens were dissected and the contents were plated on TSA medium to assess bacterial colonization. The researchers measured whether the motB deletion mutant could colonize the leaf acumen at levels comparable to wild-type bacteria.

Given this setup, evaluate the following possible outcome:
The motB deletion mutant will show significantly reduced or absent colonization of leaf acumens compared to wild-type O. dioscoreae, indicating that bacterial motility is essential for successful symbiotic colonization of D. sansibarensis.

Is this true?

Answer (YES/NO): NO